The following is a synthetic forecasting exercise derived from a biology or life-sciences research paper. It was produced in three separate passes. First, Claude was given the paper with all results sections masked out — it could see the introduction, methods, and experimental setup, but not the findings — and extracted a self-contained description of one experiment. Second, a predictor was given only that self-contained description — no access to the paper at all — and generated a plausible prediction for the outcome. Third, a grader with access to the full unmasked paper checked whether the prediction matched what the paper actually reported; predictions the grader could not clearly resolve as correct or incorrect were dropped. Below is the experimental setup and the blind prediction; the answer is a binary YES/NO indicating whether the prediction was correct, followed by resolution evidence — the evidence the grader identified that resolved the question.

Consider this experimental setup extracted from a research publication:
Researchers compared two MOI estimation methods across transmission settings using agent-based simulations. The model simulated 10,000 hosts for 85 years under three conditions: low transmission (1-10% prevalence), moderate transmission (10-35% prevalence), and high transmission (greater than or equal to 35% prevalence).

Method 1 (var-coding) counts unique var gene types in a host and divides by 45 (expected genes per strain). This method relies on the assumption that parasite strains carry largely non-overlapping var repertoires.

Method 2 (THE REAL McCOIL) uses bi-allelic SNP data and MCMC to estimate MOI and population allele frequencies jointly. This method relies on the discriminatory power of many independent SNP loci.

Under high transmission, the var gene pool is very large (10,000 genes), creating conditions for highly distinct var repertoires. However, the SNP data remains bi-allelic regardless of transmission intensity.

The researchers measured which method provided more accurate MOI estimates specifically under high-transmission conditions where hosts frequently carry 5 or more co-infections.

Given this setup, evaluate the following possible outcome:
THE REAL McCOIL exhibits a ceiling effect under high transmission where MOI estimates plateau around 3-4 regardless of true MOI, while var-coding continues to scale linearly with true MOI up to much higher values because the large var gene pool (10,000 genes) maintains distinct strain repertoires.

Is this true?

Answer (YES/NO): NO